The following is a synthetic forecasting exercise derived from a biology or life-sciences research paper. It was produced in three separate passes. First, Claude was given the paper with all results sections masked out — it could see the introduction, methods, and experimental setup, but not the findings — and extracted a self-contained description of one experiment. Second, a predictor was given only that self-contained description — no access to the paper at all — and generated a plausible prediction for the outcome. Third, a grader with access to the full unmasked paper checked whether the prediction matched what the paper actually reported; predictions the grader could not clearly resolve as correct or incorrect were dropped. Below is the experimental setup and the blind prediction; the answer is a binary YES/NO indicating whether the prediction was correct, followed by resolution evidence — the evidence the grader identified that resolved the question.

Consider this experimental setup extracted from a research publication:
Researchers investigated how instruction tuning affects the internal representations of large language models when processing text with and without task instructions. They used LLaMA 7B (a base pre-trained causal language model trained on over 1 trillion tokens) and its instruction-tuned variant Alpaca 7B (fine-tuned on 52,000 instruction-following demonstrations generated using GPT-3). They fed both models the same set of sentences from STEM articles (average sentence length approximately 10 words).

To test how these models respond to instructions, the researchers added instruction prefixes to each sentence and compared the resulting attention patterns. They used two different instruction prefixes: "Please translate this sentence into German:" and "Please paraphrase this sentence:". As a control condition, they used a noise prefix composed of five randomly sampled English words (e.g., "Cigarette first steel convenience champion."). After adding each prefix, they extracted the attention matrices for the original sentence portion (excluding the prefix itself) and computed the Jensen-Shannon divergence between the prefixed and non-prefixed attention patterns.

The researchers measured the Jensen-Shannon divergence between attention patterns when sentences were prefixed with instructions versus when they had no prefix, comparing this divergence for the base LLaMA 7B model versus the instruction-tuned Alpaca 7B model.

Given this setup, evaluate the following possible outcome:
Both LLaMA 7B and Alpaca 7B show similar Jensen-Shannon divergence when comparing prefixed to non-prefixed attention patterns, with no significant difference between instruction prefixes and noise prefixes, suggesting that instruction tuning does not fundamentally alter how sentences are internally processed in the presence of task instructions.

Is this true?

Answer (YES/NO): NO